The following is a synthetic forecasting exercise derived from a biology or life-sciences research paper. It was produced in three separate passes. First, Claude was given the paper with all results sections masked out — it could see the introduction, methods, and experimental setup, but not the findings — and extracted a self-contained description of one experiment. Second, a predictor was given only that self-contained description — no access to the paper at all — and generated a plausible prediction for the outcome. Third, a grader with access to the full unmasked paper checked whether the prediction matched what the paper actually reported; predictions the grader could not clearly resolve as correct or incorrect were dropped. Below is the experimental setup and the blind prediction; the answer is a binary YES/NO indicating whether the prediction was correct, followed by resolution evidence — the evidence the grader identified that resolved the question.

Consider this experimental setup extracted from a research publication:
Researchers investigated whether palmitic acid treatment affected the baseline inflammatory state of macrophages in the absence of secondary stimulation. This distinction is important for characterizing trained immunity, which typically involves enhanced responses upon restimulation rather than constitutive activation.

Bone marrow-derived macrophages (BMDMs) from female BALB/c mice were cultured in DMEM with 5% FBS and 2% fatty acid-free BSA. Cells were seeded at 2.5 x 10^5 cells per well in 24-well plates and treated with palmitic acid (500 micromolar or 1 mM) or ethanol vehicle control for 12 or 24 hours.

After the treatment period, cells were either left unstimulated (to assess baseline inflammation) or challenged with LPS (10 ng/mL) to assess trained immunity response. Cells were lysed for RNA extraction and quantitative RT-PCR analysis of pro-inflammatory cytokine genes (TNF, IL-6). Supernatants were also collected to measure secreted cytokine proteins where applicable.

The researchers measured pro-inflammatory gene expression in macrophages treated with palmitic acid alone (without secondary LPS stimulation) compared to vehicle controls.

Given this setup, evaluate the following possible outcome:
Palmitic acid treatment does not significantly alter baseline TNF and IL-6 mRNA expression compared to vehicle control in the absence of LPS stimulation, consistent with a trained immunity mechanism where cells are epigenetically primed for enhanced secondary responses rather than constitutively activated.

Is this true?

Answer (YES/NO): YES